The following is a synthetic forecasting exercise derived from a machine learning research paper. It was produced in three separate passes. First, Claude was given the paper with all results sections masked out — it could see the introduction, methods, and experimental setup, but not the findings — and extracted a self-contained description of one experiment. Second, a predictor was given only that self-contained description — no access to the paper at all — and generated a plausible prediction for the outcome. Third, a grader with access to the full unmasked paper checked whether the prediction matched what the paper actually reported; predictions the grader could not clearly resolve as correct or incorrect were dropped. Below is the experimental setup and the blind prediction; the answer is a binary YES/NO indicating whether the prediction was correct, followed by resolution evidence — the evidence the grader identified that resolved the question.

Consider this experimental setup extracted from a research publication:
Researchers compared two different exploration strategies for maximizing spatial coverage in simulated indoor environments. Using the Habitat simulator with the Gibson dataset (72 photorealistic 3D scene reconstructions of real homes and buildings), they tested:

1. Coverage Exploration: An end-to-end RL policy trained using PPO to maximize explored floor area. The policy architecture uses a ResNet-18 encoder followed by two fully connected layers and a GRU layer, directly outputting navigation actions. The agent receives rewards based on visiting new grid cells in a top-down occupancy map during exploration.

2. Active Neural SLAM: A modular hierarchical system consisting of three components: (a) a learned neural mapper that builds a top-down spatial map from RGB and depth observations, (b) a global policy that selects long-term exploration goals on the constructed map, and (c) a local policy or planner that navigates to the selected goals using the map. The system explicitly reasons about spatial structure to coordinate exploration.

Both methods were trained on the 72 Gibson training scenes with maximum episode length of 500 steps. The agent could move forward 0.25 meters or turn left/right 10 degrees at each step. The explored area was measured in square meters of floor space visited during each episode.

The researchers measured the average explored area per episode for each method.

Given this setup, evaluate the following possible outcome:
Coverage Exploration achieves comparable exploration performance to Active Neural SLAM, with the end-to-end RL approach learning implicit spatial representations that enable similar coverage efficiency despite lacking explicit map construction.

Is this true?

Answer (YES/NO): NO